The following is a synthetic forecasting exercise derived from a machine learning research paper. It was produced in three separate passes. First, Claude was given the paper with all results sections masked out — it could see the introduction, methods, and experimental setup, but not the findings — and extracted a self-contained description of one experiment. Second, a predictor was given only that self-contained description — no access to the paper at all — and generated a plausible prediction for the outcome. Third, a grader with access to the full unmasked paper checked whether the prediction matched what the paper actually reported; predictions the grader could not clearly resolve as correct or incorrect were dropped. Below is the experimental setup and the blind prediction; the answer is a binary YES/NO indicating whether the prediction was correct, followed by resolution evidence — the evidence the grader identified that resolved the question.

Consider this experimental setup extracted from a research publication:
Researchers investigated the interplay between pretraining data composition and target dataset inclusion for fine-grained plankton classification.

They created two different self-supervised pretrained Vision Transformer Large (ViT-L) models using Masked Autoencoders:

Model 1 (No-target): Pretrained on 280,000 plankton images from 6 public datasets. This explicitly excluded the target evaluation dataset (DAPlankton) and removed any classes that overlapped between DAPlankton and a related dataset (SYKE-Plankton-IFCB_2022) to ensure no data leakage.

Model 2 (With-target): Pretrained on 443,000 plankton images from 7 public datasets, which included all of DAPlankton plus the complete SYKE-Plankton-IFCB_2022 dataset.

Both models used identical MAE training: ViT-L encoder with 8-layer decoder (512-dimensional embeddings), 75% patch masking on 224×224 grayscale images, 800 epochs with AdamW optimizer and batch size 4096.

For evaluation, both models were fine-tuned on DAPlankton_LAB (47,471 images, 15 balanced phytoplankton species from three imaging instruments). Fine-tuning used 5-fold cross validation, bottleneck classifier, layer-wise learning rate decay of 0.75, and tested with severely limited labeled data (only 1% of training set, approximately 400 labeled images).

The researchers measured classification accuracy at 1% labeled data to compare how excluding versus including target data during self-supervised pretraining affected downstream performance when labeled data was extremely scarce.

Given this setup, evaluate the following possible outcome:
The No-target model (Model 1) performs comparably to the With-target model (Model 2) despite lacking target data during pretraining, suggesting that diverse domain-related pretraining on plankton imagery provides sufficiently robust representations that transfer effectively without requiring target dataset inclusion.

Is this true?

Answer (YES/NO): NO